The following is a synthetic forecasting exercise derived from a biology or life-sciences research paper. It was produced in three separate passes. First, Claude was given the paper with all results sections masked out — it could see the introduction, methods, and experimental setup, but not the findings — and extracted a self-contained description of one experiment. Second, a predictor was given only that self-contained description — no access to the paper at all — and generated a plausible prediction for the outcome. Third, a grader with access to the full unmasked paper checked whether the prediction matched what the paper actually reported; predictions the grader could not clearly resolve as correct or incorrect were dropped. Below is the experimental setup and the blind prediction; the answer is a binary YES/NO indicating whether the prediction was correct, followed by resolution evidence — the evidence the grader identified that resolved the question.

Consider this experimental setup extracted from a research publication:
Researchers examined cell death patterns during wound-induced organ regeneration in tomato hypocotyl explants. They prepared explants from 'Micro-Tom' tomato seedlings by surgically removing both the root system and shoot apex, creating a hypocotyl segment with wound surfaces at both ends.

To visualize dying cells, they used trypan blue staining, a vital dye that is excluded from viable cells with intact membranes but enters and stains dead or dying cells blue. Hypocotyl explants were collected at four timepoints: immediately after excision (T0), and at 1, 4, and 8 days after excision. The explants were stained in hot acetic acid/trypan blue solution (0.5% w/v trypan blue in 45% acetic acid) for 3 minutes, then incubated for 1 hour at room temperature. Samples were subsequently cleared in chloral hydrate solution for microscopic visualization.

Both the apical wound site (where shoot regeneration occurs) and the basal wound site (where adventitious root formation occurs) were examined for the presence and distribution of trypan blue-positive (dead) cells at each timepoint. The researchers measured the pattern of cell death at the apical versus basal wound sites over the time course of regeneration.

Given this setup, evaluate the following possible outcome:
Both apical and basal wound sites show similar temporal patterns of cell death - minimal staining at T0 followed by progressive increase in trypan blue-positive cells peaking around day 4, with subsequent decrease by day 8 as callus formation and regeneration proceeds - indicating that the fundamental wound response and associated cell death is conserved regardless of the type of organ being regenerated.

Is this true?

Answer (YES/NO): NO